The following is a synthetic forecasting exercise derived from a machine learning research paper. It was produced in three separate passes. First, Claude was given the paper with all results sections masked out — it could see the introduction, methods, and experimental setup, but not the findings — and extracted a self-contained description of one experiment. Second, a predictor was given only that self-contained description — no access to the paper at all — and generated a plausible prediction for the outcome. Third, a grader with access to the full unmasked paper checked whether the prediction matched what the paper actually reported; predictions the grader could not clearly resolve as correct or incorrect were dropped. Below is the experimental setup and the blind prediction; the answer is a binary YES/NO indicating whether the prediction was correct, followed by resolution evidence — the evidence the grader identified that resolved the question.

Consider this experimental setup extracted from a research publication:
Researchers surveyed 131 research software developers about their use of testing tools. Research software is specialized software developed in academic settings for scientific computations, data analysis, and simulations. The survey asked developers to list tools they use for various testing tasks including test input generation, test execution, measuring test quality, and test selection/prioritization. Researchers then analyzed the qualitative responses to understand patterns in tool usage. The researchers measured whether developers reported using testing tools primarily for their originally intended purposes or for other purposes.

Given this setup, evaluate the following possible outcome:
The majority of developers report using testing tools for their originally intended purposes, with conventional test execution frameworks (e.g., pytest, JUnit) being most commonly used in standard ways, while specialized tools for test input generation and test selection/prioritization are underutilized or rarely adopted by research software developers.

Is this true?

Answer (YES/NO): NO